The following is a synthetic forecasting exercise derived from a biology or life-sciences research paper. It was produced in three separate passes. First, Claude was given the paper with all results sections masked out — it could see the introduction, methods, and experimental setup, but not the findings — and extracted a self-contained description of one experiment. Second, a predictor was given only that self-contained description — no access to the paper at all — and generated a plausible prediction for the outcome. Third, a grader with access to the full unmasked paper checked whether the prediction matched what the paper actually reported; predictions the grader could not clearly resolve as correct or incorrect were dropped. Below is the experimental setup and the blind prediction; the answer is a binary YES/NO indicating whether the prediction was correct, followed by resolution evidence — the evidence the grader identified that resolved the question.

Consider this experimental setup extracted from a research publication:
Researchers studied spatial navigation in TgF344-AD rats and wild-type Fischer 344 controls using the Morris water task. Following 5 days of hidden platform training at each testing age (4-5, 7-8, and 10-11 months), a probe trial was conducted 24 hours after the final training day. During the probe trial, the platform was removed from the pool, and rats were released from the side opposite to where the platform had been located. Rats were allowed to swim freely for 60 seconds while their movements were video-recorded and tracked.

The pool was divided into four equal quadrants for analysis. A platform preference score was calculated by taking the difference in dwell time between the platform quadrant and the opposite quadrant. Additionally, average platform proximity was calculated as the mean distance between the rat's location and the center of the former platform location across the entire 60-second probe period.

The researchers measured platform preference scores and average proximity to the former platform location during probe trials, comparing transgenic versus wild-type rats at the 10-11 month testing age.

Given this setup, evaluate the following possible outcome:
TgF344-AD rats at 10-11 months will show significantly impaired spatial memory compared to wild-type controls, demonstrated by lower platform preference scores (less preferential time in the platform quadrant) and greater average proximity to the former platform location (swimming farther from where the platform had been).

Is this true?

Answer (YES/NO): NO